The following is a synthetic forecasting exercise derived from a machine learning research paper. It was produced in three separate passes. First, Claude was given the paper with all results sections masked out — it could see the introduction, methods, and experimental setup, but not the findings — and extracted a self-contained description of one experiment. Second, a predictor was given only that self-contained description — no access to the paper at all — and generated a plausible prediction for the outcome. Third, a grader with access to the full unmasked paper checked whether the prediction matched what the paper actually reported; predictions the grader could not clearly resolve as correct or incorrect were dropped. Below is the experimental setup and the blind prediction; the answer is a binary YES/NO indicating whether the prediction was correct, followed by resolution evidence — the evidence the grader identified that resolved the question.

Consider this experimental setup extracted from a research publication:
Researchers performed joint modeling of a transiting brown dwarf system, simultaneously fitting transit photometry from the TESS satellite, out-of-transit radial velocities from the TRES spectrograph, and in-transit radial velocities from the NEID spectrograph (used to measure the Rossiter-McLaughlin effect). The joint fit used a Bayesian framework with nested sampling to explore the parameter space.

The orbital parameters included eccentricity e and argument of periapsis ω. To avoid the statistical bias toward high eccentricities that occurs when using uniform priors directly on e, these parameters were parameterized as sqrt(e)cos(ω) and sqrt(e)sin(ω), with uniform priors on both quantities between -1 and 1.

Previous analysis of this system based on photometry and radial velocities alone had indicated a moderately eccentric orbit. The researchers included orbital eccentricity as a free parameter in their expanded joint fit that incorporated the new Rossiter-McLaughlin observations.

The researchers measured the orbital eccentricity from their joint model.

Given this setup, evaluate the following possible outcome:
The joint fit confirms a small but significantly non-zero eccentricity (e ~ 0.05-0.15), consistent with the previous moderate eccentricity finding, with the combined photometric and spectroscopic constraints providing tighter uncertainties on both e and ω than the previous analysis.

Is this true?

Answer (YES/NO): NO